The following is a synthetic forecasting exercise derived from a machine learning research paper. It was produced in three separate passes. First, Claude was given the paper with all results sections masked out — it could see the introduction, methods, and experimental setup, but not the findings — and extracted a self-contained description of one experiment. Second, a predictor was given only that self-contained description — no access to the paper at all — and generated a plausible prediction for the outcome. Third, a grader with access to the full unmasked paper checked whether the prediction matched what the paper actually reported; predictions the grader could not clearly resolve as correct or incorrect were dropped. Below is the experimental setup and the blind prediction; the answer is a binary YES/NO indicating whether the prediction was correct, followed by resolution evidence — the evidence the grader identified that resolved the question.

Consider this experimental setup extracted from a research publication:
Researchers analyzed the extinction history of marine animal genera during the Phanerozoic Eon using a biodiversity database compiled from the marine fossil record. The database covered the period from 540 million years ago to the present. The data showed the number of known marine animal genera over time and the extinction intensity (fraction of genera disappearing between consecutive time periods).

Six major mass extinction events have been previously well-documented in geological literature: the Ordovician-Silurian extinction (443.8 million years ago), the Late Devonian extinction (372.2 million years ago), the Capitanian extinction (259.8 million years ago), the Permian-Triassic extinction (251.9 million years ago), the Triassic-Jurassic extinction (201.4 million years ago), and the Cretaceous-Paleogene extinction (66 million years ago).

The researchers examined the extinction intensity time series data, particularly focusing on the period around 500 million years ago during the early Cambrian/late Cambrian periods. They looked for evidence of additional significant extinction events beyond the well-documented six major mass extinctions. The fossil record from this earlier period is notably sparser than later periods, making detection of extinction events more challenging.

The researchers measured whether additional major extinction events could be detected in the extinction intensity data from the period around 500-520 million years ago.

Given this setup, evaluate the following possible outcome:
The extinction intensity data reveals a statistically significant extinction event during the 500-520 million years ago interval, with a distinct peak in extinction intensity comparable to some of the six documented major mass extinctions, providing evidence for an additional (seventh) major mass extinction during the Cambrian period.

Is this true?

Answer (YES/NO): NO